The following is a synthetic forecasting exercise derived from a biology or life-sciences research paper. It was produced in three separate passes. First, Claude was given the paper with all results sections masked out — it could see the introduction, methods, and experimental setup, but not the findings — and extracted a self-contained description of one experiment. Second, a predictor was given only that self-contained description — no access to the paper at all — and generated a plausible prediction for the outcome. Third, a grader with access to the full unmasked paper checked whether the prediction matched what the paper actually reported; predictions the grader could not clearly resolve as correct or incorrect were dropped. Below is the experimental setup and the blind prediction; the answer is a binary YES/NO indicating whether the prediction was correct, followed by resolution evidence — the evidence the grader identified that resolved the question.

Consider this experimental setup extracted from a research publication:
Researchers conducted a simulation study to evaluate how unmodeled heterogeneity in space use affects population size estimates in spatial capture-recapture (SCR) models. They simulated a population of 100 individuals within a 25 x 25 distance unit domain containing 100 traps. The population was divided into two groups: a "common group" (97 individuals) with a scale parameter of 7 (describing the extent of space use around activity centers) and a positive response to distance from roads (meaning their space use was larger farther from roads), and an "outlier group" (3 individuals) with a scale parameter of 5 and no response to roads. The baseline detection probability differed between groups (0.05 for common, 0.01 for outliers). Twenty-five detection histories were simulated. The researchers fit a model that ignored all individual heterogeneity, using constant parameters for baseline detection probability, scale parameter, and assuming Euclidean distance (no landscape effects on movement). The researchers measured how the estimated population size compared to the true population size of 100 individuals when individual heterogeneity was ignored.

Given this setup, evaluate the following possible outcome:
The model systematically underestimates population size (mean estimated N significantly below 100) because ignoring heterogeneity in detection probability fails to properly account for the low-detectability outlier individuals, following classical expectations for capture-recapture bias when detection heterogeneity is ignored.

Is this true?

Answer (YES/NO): YES